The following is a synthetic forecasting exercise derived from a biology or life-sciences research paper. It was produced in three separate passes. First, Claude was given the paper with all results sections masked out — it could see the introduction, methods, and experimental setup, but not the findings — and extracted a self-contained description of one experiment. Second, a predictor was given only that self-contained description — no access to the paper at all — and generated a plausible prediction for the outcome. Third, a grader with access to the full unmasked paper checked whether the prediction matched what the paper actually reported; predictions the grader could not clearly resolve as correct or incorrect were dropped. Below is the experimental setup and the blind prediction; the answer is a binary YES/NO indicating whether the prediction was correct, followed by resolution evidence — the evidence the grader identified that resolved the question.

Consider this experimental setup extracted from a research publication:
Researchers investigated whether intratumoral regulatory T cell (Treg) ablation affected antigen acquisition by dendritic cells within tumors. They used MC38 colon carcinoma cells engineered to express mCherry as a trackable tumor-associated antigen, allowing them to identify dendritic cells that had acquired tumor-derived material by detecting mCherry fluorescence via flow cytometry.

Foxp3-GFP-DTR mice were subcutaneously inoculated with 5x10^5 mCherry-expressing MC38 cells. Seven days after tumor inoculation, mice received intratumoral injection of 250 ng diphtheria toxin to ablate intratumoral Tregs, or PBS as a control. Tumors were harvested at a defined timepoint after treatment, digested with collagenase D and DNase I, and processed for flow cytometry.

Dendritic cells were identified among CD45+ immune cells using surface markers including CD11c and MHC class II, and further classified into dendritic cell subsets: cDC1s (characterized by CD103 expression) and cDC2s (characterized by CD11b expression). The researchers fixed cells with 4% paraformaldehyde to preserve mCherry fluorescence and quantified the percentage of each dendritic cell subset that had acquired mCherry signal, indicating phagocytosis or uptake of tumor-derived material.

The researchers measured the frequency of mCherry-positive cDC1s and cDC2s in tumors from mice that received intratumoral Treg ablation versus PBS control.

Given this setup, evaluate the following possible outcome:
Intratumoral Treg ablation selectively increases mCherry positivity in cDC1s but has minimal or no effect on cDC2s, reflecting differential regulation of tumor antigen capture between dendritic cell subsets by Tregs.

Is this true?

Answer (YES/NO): NO